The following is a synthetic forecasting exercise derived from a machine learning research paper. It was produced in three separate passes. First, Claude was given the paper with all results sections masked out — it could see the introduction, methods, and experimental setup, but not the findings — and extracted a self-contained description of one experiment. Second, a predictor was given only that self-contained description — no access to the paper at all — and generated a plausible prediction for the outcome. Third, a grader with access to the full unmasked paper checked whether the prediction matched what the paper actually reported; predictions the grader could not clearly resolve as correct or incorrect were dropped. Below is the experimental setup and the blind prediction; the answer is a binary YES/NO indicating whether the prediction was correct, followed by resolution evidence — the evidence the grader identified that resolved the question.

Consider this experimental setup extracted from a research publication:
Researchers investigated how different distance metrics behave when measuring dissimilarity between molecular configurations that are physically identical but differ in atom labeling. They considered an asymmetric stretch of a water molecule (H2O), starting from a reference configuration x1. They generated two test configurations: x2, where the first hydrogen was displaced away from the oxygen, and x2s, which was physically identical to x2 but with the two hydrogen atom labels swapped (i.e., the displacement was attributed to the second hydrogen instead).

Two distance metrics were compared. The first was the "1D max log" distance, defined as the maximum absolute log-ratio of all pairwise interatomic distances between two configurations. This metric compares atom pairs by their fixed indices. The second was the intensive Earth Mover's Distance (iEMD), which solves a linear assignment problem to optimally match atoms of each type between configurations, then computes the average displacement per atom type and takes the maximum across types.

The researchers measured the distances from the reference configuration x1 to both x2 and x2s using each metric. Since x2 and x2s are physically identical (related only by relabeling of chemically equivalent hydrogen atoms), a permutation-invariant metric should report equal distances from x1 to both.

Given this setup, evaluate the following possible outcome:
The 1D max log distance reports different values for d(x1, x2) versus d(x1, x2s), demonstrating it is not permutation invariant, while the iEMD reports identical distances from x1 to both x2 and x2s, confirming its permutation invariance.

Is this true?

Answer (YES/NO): YES